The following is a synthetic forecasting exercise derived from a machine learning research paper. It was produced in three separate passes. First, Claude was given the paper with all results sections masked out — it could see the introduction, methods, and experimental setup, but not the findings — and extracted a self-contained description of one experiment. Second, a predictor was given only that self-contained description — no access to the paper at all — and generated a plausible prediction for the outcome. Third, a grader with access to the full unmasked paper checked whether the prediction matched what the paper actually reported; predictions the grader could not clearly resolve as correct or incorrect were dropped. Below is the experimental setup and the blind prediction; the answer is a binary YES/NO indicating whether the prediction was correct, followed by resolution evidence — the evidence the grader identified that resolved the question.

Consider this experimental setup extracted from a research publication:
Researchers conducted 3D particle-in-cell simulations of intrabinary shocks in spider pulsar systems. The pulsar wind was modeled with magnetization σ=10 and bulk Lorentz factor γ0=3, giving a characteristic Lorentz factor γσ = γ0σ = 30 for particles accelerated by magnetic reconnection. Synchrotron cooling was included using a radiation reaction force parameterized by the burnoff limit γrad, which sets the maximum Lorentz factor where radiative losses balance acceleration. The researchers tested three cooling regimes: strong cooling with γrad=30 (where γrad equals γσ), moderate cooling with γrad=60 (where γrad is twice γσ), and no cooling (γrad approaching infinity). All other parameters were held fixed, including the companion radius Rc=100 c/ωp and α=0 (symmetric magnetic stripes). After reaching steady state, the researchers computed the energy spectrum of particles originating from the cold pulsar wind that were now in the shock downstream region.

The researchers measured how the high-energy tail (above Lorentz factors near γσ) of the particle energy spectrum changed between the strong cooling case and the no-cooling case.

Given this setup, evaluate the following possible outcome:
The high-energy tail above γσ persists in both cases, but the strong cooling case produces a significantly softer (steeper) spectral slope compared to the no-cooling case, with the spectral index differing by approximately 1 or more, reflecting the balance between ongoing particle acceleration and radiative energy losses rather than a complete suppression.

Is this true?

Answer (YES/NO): NO